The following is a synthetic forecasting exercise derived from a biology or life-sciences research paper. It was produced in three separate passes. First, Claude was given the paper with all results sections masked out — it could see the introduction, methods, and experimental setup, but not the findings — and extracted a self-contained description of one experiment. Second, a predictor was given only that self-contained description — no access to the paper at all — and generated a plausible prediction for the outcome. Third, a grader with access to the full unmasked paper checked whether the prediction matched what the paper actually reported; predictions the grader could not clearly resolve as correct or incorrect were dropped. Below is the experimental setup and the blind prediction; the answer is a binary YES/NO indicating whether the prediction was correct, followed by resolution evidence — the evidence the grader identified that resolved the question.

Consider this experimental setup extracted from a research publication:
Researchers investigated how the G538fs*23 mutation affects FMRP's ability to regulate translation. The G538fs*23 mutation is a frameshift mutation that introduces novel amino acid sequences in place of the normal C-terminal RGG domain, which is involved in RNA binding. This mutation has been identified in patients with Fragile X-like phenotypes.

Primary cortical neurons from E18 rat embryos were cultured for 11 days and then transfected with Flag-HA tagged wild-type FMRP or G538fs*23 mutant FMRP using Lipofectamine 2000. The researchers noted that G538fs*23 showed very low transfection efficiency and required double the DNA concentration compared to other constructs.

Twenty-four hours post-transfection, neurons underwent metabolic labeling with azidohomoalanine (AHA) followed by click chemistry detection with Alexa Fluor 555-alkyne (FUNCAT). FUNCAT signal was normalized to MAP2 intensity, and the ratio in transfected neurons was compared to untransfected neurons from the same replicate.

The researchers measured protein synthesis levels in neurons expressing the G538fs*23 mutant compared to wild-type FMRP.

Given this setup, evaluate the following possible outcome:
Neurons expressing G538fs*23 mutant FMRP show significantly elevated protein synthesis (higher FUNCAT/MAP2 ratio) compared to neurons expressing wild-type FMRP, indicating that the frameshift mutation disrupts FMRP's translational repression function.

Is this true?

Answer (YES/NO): YES